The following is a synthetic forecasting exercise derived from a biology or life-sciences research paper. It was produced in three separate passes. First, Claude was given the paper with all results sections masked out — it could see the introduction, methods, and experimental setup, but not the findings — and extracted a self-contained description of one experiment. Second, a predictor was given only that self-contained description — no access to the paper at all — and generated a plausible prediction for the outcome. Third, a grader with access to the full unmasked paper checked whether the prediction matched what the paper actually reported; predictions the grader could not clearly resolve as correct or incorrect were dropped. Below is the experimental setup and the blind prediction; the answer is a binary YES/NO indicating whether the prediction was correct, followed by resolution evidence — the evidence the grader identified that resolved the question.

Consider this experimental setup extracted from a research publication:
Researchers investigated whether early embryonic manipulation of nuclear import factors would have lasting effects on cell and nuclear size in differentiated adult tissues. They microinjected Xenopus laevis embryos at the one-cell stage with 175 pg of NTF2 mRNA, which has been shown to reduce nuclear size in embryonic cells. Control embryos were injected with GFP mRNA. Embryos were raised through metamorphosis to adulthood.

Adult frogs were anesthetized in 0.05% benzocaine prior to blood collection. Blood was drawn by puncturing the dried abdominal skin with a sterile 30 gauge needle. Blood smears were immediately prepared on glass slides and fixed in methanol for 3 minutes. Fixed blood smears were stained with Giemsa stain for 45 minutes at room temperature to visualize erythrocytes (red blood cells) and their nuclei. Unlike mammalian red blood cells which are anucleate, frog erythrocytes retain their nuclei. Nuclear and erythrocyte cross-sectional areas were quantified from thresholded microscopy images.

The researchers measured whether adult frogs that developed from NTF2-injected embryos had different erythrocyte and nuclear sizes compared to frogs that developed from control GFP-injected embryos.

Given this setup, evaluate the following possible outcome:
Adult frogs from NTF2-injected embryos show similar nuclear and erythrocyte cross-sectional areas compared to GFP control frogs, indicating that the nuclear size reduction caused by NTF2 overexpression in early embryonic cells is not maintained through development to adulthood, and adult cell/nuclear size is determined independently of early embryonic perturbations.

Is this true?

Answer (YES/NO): NO